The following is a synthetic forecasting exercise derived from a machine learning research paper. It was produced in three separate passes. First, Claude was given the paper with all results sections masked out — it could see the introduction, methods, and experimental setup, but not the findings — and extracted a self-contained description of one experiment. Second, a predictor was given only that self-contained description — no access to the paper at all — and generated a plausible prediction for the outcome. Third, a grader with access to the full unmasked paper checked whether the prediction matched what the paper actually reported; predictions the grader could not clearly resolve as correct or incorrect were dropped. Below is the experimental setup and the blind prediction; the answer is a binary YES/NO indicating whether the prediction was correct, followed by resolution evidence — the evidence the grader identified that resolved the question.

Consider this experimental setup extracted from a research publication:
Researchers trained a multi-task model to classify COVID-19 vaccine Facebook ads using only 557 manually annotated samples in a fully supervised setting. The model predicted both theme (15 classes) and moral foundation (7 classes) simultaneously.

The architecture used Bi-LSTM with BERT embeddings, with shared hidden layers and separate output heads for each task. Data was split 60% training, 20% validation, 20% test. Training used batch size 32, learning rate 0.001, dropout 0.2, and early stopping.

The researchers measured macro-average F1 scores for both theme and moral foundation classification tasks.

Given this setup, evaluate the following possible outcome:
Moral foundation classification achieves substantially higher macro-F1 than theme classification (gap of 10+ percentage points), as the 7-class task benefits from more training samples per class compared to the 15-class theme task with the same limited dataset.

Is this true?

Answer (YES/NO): YES